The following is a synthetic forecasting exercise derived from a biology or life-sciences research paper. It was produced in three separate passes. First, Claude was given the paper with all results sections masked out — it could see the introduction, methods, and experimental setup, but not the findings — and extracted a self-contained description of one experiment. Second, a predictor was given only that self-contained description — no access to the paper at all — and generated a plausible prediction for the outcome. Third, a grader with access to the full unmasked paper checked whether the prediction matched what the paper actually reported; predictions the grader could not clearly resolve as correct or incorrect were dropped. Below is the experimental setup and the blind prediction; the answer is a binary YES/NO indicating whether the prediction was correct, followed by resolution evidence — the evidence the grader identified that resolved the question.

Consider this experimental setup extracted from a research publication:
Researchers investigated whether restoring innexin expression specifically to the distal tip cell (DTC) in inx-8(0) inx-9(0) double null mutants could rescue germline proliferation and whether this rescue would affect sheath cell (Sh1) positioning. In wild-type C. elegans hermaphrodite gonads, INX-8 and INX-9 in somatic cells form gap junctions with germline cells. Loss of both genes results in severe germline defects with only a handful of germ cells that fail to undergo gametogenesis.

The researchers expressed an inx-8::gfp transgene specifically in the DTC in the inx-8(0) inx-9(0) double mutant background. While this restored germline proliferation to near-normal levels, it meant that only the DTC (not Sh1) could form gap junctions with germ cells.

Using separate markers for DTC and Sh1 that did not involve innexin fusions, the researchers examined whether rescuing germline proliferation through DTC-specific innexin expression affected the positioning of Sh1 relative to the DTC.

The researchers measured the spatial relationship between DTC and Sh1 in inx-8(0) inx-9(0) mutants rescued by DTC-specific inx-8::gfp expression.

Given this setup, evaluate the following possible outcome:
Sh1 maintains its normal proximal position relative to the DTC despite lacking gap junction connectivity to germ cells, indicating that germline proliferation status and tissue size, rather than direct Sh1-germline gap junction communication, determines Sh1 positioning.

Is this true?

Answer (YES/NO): NO